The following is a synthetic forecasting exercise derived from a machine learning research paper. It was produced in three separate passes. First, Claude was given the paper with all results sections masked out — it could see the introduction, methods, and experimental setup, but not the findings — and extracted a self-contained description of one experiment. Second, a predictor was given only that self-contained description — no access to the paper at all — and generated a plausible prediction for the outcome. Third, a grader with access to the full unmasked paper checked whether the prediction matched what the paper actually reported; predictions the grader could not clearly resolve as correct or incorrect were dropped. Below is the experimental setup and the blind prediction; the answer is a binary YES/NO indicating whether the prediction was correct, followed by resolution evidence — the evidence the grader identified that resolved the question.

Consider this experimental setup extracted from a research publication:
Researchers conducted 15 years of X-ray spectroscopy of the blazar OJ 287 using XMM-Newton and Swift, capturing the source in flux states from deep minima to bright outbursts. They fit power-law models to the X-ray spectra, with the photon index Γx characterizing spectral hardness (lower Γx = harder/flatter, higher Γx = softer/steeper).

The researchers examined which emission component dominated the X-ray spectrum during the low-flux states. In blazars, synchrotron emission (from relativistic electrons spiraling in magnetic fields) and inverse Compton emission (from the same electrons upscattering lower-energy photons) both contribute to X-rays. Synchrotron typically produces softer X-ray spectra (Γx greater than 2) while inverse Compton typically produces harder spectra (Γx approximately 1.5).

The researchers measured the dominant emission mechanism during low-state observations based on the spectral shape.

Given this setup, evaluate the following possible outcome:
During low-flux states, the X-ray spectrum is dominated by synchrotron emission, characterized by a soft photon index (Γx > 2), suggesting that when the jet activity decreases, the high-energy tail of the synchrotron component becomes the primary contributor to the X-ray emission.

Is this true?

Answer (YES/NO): NO